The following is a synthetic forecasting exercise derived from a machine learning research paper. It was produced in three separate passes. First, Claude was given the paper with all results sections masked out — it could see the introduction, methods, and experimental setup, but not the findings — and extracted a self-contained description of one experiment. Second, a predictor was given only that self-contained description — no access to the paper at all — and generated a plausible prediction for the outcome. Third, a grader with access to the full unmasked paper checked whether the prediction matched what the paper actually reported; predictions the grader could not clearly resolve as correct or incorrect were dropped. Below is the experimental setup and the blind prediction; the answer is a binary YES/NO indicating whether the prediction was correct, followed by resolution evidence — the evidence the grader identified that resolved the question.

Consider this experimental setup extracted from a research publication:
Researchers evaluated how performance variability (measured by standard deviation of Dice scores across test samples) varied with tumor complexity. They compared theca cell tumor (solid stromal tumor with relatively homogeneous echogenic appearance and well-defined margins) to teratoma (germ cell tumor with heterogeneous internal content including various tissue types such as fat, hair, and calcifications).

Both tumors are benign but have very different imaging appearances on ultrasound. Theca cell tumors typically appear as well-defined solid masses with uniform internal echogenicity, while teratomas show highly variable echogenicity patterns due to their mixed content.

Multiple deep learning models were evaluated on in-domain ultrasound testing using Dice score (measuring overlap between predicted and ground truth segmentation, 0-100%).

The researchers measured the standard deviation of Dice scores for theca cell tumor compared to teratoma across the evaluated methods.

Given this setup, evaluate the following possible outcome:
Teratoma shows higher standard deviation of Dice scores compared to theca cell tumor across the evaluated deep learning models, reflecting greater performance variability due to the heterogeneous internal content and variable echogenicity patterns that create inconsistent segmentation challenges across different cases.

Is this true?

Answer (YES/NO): YES